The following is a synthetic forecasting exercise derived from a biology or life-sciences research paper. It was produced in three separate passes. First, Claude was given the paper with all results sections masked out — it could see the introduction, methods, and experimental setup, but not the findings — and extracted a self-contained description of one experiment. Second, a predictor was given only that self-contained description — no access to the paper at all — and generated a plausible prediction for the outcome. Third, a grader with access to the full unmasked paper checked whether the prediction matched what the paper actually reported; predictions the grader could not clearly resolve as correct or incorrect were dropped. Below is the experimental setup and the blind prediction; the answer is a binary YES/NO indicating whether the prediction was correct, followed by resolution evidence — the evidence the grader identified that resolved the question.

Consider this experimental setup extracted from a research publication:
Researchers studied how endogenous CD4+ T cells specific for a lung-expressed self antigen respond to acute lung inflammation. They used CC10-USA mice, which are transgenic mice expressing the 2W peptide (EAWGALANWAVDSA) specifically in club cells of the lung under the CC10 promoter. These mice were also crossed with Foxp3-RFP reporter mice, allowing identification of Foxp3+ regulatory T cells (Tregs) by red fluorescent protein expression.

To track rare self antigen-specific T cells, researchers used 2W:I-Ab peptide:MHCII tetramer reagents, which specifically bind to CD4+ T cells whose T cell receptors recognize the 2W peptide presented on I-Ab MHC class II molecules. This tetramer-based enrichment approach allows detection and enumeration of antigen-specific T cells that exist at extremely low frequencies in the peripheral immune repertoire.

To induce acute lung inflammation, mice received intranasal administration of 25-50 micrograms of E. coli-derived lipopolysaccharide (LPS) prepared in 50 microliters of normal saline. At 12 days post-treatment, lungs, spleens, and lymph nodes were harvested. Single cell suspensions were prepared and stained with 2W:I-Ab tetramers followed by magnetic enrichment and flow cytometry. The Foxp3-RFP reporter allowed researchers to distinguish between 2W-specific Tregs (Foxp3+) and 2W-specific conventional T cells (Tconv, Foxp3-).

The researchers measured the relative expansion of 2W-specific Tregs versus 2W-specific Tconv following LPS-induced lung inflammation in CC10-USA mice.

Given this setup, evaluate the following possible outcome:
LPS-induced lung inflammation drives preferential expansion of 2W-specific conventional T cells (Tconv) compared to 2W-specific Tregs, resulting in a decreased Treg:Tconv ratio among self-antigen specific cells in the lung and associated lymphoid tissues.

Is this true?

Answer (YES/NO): NO